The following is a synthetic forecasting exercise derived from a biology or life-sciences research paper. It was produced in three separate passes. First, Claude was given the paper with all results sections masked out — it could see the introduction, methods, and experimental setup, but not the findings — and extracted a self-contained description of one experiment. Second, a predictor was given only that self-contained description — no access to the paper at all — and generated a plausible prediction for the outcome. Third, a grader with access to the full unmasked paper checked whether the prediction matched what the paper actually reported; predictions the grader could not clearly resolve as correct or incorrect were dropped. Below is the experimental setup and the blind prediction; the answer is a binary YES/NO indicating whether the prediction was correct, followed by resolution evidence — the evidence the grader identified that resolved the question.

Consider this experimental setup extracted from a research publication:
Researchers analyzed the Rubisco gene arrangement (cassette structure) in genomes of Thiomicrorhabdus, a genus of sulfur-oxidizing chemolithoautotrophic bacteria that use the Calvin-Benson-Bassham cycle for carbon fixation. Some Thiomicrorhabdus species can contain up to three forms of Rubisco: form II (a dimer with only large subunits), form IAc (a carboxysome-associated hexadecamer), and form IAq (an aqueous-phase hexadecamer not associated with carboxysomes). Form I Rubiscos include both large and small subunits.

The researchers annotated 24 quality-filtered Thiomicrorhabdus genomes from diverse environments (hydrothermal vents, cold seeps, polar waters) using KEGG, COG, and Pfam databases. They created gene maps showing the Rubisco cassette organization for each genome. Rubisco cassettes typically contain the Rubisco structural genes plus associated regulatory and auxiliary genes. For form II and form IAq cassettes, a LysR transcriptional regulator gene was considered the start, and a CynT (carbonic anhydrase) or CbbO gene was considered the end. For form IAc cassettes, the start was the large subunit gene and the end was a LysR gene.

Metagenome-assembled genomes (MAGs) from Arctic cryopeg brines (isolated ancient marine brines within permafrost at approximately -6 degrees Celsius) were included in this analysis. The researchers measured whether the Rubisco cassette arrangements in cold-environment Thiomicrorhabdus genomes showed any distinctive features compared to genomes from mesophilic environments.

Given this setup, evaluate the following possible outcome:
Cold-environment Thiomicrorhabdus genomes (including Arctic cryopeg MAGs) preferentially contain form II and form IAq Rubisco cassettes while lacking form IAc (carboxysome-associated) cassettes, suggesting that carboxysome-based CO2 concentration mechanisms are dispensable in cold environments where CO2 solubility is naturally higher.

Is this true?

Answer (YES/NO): NO